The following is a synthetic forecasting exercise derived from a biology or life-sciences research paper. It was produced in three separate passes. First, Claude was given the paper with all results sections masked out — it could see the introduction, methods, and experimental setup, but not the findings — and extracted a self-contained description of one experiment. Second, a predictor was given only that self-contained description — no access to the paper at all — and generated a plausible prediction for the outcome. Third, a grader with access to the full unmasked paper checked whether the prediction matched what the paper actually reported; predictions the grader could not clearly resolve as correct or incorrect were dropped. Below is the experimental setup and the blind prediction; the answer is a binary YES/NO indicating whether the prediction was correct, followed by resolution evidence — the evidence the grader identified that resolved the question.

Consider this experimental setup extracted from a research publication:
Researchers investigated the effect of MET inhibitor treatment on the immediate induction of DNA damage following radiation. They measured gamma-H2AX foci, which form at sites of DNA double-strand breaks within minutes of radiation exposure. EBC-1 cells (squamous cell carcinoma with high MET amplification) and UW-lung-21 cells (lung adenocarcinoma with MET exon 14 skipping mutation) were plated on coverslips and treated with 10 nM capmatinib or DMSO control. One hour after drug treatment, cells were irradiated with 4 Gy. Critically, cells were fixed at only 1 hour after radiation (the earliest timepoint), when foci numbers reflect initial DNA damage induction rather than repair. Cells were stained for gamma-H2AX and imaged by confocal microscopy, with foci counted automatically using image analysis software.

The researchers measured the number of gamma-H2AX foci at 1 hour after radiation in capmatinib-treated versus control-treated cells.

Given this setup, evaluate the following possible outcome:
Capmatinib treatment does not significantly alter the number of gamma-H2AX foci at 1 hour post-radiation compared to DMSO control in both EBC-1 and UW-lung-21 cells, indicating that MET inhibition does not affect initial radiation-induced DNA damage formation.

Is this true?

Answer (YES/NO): NO